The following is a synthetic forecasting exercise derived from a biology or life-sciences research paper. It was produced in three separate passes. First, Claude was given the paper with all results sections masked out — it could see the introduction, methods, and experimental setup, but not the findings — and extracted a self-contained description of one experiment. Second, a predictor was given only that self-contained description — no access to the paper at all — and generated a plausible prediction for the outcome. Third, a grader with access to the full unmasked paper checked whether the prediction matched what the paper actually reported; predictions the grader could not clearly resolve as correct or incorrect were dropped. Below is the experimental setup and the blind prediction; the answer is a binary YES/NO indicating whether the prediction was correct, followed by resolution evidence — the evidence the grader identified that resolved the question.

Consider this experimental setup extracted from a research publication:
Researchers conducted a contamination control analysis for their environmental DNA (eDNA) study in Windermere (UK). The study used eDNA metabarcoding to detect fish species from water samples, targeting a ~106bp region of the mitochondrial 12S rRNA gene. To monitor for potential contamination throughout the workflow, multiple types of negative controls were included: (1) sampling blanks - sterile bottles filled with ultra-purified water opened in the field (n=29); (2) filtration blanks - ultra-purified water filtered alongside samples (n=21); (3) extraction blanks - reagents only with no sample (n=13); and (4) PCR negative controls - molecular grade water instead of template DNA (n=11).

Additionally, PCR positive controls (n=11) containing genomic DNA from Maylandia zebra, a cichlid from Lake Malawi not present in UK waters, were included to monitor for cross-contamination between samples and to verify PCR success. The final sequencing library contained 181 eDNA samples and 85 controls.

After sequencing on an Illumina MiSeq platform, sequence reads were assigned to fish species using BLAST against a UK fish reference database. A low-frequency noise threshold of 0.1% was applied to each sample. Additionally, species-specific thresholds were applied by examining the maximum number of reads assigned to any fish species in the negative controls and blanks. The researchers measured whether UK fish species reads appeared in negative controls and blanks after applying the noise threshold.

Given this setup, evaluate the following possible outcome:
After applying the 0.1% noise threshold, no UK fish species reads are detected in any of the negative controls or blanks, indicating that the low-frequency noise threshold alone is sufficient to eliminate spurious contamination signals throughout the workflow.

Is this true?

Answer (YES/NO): NO